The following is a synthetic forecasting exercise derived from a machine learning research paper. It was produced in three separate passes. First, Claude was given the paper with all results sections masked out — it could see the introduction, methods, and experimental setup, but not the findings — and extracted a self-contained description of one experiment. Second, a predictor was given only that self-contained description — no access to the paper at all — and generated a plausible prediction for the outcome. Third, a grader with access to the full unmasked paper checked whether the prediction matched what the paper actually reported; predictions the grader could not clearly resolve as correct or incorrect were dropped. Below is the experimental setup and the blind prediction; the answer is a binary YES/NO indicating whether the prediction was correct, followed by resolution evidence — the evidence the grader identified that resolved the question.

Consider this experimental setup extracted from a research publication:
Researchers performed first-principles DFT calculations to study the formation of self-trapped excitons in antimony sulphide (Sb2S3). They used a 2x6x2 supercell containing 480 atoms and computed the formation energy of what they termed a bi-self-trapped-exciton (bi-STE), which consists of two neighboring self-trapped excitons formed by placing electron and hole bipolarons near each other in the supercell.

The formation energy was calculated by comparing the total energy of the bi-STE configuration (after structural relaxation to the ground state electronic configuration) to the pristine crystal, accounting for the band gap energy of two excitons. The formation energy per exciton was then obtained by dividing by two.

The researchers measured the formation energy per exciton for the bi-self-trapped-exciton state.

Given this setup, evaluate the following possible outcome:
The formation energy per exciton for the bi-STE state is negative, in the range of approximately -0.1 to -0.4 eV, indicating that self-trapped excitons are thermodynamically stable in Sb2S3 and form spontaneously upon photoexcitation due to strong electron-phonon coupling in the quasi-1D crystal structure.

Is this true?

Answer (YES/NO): NO